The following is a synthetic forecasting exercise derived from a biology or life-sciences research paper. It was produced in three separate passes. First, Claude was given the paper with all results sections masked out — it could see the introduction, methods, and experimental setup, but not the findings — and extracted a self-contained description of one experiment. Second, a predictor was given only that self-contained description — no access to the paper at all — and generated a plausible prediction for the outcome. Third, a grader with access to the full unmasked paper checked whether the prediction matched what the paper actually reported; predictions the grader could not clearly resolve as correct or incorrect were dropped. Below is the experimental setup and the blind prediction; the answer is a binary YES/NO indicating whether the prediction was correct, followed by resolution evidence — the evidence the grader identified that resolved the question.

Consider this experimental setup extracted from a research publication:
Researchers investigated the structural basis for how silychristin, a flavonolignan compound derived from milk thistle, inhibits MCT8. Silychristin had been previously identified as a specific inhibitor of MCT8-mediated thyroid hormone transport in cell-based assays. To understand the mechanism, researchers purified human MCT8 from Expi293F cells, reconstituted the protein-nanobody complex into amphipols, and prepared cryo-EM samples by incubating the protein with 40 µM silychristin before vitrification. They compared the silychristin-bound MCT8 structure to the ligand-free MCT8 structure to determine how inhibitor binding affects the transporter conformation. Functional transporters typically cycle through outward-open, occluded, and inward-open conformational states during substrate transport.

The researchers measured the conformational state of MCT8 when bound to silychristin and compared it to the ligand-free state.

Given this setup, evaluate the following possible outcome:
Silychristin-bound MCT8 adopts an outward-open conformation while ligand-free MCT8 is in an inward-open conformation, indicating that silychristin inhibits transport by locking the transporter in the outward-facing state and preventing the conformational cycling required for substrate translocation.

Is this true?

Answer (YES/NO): NO